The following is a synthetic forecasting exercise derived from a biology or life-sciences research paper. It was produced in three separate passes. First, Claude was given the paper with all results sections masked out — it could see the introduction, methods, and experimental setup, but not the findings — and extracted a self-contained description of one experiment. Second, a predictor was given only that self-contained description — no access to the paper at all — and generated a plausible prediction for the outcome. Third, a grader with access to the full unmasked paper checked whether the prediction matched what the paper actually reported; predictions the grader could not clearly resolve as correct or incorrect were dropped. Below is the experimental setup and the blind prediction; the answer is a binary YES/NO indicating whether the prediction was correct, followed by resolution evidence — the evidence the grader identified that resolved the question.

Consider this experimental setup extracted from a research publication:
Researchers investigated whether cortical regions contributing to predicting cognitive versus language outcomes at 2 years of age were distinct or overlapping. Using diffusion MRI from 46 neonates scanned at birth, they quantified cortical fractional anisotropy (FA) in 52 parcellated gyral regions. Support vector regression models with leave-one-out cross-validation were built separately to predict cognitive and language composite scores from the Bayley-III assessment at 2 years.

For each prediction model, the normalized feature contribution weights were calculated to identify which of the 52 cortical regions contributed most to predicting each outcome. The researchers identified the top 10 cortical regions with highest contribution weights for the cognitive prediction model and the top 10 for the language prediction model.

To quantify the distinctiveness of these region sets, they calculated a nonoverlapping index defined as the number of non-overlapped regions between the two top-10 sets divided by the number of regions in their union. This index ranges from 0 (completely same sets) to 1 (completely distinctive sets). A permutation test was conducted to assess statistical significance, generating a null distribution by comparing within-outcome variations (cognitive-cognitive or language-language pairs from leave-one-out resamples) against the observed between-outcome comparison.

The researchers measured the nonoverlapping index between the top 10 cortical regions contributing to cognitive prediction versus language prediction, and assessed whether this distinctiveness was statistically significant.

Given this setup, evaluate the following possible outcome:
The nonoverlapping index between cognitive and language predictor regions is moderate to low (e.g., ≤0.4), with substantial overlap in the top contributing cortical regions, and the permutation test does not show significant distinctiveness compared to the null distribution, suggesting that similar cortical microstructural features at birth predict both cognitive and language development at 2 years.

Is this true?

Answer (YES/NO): NO